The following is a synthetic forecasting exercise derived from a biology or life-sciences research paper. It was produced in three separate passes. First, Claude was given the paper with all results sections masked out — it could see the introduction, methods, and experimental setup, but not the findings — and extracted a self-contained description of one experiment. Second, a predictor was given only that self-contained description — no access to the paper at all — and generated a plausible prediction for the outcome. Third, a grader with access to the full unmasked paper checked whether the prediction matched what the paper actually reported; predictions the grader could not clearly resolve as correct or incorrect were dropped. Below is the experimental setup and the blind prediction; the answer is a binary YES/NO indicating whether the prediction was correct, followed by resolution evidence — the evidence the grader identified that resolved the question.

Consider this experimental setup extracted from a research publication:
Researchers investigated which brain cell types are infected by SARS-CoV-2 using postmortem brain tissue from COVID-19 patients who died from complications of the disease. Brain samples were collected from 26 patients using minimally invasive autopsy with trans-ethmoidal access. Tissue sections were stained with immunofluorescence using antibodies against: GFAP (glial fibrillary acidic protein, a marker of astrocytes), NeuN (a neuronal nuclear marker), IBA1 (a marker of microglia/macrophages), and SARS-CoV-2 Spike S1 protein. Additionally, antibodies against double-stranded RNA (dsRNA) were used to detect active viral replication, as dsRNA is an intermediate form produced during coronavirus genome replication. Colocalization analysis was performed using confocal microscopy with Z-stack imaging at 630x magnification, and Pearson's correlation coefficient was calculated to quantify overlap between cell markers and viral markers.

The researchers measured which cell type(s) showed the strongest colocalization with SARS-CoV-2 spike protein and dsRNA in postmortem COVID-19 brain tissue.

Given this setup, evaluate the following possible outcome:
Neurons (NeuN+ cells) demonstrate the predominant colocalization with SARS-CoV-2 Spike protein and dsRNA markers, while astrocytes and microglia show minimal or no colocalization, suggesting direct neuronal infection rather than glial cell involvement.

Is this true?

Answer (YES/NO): NO